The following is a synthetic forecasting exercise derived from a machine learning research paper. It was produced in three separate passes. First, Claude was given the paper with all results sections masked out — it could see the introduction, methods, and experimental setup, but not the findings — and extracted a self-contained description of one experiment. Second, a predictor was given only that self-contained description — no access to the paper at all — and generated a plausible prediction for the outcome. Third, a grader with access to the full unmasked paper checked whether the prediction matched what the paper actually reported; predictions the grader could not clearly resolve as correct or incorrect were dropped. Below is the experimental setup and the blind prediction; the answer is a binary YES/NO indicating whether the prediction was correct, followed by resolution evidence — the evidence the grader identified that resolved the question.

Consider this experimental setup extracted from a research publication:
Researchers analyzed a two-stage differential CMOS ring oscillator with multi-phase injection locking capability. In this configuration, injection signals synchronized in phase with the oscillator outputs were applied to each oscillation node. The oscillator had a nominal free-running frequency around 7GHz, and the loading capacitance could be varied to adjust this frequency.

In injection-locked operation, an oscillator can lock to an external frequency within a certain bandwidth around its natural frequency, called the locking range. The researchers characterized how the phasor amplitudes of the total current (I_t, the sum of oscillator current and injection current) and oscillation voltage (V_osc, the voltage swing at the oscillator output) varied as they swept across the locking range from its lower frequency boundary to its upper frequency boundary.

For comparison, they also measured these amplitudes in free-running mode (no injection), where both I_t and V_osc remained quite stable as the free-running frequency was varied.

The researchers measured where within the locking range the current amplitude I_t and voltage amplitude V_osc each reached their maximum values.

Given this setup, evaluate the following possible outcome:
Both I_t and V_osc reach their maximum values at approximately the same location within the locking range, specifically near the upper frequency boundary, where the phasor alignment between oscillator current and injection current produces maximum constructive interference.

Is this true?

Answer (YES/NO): NO